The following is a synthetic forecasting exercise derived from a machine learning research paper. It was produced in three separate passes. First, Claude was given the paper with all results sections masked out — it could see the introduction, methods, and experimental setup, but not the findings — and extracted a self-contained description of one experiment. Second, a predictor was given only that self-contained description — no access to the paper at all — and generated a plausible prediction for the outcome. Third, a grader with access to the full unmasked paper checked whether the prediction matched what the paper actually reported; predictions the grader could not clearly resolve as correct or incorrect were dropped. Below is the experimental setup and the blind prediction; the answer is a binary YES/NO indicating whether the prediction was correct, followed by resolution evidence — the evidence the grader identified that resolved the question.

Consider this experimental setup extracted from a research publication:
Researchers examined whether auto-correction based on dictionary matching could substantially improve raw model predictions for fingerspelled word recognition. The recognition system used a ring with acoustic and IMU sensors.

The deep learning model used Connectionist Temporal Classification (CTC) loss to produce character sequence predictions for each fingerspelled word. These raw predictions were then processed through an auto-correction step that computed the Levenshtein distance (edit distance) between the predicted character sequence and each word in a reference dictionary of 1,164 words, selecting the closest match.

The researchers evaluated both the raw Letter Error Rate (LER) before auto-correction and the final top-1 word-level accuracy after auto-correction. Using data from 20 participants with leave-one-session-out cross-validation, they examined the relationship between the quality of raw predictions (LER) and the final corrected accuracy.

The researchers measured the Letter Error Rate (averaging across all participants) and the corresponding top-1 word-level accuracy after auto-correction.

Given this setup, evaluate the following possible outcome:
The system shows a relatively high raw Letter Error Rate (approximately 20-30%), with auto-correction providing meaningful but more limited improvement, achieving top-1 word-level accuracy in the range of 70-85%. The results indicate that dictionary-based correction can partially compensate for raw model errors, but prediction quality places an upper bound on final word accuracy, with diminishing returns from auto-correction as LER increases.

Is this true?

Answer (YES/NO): NO